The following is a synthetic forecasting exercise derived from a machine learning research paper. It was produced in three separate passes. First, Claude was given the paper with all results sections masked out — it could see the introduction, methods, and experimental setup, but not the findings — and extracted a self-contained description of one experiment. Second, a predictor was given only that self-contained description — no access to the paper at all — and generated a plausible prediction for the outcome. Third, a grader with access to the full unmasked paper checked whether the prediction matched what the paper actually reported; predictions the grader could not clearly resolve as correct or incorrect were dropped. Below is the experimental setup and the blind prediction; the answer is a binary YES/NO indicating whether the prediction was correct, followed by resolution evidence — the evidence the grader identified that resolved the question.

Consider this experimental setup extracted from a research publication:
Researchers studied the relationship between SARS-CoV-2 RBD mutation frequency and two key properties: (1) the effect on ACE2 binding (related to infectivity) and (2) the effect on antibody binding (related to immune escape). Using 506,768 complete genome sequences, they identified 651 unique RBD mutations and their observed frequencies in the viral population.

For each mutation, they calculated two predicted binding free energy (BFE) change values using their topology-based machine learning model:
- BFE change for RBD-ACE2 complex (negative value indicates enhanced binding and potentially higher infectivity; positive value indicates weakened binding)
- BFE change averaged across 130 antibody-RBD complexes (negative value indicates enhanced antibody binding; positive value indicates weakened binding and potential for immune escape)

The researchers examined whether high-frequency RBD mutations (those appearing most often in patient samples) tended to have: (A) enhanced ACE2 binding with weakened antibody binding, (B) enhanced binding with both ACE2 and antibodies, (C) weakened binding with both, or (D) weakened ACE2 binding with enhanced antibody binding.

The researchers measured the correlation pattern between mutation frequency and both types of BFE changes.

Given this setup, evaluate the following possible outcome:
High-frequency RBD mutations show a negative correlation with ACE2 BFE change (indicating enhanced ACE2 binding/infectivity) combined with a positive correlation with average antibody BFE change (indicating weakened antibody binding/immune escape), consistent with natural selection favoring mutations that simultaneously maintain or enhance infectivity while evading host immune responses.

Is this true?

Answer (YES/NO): NO